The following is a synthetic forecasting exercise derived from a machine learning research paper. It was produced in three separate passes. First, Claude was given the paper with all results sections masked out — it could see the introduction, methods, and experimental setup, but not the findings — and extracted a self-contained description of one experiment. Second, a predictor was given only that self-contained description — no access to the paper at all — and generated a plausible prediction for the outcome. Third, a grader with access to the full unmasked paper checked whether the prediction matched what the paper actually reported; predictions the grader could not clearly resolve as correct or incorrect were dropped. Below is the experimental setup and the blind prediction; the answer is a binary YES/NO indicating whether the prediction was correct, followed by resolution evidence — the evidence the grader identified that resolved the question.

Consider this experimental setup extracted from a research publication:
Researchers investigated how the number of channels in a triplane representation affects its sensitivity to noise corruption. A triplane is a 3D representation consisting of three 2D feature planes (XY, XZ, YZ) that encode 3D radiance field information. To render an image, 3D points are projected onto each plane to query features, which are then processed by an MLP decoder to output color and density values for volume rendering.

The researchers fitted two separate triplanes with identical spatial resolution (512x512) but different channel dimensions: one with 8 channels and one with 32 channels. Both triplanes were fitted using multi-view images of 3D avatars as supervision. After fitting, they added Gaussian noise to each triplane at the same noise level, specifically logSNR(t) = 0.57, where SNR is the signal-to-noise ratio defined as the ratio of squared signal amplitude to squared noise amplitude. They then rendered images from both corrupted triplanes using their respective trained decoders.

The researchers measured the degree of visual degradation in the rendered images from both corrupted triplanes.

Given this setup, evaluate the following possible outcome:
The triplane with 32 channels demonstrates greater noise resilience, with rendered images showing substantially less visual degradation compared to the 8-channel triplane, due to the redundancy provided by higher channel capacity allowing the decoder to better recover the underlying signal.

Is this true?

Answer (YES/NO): YES